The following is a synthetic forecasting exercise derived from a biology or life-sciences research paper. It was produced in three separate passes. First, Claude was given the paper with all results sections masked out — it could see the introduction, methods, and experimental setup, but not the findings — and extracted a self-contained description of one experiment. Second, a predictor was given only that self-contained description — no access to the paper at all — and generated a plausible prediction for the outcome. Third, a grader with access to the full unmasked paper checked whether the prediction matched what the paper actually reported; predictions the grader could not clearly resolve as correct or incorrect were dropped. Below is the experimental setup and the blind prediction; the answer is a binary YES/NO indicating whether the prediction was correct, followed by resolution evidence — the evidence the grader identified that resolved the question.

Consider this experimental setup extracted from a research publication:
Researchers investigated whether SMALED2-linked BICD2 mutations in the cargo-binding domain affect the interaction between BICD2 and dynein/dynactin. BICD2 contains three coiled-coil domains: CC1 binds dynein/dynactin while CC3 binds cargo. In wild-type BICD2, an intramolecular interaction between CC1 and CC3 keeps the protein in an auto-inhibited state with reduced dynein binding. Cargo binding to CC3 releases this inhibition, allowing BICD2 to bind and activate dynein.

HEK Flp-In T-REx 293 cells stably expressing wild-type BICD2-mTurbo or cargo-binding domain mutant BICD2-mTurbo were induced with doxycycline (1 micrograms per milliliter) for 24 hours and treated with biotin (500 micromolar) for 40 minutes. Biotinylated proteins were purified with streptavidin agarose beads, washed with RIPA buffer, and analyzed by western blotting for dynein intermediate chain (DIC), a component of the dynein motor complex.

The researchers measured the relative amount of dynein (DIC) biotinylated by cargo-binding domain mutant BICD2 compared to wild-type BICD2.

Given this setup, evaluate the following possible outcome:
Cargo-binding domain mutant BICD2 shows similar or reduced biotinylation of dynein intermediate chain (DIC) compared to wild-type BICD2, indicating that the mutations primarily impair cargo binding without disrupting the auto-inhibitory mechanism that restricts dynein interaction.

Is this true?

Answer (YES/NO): NO